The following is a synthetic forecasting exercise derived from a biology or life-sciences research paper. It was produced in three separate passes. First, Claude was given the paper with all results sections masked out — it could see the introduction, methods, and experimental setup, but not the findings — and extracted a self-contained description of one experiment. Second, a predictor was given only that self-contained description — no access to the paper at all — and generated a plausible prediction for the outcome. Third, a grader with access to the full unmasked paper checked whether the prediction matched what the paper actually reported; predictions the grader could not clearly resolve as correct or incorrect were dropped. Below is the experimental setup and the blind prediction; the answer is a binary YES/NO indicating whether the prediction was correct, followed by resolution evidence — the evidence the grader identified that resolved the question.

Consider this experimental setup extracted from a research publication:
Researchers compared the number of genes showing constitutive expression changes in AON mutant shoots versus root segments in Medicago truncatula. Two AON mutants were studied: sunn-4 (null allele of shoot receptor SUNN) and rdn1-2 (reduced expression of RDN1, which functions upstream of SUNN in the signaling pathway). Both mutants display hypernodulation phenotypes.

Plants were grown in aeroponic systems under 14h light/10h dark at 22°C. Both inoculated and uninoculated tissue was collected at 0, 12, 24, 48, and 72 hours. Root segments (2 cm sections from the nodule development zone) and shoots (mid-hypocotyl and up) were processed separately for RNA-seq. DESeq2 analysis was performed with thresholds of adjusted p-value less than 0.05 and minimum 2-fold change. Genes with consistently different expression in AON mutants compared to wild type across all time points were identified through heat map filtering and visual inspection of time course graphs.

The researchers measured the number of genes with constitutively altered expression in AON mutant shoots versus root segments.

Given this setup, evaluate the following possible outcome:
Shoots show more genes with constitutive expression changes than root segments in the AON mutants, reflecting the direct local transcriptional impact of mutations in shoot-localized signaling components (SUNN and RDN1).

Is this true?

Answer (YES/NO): YES